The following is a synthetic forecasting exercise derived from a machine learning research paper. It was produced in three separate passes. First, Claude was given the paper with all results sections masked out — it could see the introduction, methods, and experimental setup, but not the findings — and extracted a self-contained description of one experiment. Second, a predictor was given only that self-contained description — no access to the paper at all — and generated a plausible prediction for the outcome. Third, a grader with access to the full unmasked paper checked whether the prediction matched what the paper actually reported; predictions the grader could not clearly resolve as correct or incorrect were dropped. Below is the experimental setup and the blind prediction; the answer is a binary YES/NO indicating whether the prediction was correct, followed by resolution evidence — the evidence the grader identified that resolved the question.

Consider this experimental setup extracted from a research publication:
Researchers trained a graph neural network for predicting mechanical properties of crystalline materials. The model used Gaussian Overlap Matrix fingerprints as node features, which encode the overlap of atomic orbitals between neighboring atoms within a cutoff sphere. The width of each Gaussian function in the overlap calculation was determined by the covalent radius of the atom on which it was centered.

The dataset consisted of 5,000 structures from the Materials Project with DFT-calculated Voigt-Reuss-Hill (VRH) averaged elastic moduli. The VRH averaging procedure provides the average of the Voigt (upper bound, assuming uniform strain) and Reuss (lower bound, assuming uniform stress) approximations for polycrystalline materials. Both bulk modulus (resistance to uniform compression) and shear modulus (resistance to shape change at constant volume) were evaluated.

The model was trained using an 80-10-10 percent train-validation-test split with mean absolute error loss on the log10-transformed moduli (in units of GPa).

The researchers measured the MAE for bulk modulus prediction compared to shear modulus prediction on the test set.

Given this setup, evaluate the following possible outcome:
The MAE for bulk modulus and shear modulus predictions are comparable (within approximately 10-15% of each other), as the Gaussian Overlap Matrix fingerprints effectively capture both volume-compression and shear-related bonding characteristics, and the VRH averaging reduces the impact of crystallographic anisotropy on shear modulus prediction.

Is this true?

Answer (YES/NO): NO